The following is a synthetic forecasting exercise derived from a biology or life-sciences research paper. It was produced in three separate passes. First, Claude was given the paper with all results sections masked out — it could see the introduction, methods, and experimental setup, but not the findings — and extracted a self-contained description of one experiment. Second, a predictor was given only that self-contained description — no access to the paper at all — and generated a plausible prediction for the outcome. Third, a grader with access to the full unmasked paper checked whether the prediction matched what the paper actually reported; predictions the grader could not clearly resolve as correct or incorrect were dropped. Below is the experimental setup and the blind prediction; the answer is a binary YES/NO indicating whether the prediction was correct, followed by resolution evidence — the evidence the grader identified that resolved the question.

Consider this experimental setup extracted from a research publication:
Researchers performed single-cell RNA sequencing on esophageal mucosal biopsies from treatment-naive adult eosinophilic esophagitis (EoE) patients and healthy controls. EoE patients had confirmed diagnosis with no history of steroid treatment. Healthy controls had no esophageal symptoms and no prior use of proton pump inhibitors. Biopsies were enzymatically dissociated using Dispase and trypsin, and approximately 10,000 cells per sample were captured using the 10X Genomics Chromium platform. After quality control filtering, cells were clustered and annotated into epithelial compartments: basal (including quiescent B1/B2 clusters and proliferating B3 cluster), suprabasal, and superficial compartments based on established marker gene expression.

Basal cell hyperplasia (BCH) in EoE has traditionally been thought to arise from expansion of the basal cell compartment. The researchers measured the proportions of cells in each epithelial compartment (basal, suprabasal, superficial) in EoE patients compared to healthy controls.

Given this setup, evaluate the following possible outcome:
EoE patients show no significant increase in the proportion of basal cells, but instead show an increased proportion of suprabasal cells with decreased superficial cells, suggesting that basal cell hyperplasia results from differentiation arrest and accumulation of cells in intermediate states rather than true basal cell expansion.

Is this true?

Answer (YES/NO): YES